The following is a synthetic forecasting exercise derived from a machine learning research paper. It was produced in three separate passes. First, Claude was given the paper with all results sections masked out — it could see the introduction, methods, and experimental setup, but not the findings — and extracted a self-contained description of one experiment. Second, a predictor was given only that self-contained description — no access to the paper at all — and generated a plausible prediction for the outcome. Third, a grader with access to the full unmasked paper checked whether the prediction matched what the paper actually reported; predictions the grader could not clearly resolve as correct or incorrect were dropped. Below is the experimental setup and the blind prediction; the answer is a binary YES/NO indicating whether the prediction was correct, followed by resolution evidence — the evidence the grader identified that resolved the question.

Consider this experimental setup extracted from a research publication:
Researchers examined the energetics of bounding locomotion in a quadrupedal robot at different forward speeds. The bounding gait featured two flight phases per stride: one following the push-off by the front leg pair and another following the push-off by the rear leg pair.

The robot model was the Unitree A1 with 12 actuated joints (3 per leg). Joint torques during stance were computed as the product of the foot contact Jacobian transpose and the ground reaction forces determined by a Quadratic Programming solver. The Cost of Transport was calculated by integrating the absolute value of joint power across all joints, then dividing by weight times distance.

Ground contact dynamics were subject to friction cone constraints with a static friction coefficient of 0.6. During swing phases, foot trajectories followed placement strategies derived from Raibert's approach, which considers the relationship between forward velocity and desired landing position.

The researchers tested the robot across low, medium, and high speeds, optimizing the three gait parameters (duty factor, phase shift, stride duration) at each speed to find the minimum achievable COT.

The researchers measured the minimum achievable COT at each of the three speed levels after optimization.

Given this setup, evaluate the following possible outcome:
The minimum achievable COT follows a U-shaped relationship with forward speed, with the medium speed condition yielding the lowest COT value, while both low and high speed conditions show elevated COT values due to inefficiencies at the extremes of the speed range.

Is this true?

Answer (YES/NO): NO